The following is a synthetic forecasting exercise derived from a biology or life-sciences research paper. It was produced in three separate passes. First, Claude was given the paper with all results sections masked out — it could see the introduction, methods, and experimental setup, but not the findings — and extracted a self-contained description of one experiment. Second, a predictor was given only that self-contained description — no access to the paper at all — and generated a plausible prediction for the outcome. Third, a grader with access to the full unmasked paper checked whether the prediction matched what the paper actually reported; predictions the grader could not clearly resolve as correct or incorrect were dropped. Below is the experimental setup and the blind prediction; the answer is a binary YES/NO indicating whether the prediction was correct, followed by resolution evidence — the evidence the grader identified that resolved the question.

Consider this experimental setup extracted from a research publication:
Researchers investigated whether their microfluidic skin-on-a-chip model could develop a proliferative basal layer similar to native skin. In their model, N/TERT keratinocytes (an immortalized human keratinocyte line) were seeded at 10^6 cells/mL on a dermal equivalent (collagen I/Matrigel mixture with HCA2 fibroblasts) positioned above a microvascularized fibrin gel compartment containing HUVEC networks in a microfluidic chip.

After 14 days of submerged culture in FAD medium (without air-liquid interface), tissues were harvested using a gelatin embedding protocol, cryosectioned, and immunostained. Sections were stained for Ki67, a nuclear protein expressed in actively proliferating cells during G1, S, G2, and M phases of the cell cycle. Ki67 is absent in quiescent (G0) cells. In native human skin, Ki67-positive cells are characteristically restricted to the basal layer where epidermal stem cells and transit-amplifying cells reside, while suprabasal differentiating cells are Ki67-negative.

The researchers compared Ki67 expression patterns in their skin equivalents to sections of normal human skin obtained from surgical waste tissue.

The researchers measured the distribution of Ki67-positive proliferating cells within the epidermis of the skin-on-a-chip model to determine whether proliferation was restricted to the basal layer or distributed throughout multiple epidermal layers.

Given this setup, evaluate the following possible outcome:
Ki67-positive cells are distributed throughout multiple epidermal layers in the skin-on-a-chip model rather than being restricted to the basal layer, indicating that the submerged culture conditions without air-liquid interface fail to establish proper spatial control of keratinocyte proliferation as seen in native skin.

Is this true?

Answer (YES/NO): NO